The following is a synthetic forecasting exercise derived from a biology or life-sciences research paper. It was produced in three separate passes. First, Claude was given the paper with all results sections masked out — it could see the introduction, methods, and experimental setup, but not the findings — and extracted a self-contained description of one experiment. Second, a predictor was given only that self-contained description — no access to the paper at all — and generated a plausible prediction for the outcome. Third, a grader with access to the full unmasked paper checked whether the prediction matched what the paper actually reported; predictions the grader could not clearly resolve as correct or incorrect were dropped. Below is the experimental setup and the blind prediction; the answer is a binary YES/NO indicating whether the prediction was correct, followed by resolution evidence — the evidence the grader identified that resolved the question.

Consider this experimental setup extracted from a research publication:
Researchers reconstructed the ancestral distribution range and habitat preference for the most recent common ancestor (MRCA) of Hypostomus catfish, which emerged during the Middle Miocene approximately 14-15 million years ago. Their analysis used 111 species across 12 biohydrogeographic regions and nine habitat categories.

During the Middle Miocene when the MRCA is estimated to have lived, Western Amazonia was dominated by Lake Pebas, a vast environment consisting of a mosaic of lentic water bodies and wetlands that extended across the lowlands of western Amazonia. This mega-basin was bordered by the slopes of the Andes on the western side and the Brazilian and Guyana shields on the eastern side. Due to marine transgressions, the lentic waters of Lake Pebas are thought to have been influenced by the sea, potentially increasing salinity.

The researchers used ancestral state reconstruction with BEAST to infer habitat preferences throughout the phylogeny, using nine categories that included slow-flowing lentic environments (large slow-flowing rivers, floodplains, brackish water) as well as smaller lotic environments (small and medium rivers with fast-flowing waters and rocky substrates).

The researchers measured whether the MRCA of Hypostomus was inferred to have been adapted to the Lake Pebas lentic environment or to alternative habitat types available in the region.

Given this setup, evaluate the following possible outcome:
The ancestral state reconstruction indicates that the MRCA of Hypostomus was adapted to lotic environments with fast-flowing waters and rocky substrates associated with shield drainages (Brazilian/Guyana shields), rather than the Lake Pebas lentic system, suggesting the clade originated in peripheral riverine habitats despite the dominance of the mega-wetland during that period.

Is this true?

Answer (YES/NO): NO